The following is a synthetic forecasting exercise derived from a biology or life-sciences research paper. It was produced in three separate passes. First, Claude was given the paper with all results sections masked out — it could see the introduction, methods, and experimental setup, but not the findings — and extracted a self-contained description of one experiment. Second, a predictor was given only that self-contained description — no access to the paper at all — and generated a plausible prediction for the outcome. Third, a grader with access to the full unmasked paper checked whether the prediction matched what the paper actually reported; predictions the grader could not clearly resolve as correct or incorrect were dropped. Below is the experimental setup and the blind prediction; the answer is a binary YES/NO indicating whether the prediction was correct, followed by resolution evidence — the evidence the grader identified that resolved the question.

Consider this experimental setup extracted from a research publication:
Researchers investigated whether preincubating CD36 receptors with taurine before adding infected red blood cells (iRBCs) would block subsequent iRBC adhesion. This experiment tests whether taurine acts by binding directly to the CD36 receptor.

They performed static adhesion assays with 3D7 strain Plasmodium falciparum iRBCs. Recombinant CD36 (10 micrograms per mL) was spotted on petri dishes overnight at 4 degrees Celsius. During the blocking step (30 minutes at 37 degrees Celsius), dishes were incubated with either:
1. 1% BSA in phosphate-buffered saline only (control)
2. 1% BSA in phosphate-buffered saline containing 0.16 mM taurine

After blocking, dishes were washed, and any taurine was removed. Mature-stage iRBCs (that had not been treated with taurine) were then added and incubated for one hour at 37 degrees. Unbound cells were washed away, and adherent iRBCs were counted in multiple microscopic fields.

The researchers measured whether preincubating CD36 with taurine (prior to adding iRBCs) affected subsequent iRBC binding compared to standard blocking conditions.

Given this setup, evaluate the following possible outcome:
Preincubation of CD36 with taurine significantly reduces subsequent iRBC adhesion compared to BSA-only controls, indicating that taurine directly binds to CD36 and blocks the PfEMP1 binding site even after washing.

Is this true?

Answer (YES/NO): NO